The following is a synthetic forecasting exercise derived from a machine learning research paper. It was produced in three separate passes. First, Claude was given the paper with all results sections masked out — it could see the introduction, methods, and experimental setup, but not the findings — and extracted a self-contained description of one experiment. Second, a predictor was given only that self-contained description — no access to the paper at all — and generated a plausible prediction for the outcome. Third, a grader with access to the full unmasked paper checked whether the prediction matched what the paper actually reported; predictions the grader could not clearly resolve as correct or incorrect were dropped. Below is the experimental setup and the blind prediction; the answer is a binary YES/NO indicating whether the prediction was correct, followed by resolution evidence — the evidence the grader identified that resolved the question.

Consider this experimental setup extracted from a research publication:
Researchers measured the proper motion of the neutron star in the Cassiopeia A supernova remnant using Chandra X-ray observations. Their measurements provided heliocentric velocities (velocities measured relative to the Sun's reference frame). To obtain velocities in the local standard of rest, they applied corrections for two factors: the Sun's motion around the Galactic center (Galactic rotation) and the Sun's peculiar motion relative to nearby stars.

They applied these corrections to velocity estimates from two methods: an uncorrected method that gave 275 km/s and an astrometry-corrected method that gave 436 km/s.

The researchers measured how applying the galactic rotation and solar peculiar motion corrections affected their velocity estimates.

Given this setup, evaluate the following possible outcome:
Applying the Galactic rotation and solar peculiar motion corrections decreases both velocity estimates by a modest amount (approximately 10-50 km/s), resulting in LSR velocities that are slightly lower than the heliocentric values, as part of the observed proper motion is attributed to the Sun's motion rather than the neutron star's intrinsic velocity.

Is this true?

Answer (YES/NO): NO